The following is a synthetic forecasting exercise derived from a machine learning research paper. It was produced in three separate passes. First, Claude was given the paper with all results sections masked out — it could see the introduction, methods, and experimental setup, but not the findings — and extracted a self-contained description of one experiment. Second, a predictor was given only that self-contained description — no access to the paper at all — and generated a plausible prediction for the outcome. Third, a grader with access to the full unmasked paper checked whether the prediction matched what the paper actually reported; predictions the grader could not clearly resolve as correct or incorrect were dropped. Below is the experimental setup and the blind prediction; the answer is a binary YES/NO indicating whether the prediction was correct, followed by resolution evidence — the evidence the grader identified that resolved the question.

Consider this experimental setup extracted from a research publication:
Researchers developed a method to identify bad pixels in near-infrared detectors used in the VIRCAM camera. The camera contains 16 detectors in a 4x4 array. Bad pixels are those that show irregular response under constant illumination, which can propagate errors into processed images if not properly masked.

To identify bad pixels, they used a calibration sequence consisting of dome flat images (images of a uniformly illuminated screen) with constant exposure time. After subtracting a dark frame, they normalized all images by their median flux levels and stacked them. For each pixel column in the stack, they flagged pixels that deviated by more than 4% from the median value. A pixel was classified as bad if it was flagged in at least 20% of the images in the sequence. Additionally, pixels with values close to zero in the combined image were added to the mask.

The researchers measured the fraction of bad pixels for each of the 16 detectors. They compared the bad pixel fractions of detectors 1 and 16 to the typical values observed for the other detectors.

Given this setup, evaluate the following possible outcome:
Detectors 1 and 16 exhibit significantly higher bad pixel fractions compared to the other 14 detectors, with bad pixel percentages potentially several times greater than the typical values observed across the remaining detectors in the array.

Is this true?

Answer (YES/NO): YES